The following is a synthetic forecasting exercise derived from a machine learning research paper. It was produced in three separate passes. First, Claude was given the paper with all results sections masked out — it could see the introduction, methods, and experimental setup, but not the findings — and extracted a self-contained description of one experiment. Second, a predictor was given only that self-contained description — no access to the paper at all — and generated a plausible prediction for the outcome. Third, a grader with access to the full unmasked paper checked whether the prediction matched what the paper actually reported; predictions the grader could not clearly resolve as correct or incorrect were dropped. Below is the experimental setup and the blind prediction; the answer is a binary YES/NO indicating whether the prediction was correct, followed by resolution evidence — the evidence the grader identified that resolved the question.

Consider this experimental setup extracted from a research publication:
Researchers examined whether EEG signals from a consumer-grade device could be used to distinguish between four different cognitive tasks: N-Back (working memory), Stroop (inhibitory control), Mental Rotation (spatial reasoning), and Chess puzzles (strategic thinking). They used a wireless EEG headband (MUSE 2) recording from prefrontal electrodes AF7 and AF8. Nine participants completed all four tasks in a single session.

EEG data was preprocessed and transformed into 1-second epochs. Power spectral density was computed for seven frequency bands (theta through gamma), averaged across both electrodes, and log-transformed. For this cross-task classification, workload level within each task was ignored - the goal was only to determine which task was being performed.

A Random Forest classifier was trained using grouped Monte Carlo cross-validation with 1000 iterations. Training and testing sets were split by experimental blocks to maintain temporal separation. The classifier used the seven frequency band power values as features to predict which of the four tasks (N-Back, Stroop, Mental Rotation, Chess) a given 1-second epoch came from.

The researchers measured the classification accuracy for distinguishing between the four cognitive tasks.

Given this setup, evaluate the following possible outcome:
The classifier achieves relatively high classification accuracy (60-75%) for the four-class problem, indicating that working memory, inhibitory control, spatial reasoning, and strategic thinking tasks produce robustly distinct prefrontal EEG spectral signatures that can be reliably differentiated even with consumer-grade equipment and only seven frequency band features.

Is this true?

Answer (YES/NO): NO